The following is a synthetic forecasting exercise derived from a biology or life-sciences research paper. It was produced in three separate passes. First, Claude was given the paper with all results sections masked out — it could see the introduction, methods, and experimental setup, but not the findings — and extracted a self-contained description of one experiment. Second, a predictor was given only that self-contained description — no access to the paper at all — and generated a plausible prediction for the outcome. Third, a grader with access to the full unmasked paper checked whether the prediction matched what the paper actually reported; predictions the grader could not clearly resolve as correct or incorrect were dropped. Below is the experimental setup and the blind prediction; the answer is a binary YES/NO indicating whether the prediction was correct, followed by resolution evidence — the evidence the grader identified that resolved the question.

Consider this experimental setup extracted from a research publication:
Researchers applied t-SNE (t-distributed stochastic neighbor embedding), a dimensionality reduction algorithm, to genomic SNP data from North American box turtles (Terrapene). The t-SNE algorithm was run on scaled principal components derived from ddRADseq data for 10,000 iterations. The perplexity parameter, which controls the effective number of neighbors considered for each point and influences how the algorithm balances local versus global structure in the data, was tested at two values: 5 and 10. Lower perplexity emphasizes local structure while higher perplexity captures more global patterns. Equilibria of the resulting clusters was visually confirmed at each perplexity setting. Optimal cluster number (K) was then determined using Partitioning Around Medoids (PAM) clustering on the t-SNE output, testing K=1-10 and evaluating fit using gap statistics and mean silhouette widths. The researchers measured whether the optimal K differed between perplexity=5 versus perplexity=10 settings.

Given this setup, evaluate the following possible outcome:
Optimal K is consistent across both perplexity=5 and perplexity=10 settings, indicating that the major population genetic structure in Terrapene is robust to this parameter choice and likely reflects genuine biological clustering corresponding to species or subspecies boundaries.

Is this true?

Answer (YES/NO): NO